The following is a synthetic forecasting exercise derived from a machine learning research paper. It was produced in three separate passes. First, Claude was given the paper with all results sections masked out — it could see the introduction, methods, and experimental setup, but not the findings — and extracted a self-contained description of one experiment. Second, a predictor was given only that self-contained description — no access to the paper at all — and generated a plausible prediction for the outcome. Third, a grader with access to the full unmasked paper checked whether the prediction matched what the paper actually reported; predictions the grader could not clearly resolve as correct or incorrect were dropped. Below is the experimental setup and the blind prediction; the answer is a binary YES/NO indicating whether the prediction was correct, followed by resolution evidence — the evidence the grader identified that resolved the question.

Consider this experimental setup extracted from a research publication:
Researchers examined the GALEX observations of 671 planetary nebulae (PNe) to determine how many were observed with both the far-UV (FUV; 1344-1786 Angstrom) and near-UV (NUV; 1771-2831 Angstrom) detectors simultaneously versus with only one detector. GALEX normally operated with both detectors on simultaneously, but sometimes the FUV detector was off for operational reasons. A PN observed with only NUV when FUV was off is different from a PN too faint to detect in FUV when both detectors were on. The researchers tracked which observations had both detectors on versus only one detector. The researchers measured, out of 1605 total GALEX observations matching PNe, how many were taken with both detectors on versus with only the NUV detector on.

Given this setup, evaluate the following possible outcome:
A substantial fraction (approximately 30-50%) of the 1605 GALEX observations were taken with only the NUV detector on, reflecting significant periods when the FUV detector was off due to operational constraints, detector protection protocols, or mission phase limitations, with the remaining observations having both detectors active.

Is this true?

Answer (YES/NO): NO